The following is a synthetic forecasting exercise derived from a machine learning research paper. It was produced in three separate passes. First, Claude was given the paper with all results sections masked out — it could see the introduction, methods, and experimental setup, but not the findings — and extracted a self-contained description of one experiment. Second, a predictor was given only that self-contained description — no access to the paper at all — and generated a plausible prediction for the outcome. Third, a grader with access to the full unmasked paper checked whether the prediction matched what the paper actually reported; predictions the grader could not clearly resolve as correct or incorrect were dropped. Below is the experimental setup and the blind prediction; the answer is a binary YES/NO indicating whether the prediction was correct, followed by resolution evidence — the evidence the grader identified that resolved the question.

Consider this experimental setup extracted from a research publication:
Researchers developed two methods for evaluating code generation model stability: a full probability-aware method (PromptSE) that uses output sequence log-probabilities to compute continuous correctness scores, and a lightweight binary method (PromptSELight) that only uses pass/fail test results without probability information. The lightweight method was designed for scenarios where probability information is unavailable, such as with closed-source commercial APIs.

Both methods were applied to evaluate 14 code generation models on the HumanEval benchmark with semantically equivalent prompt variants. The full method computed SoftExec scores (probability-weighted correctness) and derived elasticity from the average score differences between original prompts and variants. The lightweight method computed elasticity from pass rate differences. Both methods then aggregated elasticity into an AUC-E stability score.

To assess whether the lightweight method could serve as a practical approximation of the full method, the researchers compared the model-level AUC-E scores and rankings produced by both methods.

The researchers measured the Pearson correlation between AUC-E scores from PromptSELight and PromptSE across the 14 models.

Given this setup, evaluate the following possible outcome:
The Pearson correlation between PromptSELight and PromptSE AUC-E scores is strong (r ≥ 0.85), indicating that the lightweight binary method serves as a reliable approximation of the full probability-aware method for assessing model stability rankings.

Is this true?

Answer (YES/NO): NO